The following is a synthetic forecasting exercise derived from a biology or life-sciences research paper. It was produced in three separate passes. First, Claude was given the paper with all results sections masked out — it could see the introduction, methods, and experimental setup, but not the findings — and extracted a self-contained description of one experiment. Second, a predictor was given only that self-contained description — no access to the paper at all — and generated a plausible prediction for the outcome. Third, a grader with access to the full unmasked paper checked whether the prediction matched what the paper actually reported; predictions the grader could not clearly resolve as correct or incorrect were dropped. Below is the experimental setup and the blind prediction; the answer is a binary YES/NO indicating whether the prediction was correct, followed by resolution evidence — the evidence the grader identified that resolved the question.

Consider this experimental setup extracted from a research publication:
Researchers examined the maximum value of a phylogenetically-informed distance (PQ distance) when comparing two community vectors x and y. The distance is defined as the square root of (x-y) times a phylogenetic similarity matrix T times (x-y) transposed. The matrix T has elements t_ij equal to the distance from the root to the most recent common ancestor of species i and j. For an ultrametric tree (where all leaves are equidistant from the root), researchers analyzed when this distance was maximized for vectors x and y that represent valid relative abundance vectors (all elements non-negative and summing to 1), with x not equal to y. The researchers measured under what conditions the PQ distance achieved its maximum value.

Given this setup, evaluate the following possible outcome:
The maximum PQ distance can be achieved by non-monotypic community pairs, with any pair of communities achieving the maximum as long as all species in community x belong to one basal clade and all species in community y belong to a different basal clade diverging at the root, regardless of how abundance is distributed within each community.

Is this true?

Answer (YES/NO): NO